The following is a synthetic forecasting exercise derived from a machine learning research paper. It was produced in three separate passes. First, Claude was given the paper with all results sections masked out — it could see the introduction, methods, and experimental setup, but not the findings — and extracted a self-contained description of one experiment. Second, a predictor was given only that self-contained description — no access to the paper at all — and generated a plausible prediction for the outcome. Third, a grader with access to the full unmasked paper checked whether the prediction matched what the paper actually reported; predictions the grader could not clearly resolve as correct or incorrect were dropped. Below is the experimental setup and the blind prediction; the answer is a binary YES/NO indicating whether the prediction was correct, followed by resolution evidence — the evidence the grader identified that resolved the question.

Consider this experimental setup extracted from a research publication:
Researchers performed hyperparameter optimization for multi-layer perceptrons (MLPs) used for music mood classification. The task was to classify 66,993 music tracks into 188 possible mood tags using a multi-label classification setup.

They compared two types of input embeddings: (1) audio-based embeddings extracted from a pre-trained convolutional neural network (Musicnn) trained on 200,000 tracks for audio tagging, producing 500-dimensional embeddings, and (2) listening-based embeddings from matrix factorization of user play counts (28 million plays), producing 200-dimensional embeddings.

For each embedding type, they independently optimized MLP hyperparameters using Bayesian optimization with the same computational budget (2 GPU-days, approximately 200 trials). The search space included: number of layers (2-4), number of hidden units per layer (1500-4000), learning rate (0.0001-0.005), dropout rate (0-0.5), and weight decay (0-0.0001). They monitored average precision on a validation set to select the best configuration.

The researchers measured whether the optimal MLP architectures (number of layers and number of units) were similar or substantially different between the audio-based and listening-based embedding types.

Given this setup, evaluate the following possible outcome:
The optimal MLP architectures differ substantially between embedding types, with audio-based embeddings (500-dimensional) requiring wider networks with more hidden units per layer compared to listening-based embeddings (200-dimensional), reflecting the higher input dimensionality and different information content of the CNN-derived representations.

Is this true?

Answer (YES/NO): NO